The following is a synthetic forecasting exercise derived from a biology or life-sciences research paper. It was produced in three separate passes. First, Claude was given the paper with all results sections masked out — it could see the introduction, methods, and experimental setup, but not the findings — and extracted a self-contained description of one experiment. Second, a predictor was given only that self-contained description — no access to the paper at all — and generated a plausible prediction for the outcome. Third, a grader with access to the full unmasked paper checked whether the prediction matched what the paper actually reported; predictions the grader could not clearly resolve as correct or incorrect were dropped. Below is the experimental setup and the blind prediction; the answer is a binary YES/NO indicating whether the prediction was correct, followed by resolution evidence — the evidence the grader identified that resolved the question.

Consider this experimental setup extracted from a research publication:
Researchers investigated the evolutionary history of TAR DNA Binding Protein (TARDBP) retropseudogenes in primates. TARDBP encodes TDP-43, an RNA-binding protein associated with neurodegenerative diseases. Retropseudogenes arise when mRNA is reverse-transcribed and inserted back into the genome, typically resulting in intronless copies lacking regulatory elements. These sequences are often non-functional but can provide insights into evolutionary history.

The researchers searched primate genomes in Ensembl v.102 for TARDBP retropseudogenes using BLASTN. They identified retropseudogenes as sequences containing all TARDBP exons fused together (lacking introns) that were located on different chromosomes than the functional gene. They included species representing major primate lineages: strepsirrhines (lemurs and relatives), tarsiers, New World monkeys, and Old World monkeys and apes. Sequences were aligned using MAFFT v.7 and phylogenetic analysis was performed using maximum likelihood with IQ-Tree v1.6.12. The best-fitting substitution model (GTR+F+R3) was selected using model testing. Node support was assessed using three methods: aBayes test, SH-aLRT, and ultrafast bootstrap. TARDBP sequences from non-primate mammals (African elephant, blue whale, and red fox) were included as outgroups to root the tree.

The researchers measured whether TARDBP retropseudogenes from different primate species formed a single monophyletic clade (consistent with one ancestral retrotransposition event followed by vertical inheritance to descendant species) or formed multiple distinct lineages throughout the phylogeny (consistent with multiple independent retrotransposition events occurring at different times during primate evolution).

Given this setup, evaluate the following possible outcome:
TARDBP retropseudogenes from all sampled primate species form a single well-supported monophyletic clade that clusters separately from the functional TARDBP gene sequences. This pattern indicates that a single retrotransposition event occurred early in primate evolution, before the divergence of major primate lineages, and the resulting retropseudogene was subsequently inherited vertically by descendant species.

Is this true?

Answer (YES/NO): NO